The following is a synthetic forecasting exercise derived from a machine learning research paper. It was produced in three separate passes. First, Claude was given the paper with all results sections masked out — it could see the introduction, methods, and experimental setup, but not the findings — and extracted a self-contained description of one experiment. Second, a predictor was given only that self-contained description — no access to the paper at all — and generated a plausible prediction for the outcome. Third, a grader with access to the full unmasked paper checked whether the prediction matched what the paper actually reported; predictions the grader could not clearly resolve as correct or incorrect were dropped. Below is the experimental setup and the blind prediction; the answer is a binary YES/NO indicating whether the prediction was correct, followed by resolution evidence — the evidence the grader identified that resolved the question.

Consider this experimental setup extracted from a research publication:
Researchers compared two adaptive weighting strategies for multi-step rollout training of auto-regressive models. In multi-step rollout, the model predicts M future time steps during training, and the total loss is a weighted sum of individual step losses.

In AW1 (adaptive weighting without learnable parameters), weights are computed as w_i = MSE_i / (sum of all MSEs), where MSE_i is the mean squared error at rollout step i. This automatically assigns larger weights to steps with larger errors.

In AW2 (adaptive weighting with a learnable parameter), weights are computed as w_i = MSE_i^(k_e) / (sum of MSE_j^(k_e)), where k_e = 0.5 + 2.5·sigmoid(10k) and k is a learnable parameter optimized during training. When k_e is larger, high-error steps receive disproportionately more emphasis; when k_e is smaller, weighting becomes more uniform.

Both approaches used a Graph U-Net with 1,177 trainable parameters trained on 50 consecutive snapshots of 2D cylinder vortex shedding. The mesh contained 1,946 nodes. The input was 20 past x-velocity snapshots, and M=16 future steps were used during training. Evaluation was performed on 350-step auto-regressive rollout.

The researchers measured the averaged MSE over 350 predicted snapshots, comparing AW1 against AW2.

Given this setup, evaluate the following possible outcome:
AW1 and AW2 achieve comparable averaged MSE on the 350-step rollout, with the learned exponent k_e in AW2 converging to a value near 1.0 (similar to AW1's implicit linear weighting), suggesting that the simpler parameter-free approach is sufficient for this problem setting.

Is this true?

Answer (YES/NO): NO